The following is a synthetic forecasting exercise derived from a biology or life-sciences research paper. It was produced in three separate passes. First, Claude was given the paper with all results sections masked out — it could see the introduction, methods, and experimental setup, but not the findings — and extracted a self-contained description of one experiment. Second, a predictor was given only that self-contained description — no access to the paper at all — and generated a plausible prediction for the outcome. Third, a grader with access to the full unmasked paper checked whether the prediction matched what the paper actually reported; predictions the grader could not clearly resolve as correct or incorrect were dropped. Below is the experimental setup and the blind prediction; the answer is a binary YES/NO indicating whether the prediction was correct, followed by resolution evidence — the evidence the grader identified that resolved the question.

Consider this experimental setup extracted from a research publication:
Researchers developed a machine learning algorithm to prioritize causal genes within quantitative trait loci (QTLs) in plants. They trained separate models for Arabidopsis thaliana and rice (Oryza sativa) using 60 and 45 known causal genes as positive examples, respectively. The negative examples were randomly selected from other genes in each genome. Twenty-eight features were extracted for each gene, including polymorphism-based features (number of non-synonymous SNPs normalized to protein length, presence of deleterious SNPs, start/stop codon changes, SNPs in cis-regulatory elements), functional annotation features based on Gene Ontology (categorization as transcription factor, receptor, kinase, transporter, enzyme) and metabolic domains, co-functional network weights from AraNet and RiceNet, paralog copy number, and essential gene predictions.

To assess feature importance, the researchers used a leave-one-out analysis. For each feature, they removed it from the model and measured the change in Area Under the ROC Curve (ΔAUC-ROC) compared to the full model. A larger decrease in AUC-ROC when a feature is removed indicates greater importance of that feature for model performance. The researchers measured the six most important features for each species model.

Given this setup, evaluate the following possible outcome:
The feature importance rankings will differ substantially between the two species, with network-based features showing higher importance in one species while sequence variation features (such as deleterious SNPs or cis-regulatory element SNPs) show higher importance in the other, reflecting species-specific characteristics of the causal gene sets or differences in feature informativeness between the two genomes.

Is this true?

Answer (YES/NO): NO